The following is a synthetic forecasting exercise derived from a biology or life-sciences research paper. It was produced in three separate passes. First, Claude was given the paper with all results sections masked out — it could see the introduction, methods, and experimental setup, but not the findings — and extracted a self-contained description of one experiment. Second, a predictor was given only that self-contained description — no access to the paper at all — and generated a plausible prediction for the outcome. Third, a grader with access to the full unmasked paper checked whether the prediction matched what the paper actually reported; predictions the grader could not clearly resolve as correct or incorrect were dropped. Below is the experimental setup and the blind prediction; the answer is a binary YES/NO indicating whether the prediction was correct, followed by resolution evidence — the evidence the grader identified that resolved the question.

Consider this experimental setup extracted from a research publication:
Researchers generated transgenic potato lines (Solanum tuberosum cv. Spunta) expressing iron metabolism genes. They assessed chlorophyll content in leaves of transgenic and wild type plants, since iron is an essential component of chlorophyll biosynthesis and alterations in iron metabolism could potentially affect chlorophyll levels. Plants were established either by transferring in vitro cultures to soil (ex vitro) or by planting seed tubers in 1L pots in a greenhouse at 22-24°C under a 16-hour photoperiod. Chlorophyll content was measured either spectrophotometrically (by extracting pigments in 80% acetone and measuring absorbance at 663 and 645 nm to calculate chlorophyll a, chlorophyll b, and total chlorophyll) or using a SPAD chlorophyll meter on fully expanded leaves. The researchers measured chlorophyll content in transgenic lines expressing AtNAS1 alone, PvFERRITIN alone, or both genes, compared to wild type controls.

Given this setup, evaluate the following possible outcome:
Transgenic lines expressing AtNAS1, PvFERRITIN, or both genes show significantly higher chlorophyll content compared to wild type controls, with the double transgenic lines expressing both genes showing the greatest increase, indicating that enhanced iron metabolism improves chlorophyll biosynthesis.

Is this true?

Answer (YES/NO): NO